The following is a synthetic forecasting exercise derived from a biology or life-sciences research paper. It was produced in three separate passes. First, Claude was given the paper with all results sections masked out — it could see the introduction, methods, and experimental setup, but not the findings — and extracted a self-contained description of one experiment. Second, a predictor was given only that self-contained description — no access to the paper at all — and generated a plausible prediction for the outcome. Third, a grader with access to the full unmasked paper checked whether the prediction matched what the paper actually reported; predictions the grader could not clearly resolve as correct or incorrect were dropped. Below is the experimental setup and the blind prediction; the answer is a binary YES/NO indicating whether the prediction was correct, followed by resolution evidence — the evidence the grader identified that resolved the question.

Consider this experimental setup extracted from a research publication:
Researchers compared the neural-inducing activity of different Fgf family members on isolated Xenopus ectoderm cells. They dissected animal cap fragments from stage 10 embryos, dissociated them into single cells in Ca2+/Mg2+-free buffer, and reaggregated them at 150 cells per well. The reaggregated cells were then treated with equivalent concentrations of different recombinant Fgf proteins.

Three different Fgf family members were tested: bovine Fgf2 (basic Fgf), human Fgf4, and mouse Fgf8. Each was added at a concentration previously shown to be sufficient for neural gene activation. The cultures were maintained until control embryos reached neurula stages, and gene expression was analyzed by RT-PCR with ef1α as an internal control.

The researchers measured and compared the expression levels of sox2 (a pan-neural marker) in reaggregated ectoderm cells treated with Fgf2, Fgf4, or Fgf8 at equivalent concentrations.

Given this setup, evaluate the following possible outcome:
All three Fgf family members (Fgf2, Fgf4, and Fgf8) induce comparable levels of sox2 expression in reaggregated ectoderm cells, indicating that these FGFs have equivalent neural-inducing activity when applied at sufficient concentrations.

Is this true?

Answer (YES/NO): NO